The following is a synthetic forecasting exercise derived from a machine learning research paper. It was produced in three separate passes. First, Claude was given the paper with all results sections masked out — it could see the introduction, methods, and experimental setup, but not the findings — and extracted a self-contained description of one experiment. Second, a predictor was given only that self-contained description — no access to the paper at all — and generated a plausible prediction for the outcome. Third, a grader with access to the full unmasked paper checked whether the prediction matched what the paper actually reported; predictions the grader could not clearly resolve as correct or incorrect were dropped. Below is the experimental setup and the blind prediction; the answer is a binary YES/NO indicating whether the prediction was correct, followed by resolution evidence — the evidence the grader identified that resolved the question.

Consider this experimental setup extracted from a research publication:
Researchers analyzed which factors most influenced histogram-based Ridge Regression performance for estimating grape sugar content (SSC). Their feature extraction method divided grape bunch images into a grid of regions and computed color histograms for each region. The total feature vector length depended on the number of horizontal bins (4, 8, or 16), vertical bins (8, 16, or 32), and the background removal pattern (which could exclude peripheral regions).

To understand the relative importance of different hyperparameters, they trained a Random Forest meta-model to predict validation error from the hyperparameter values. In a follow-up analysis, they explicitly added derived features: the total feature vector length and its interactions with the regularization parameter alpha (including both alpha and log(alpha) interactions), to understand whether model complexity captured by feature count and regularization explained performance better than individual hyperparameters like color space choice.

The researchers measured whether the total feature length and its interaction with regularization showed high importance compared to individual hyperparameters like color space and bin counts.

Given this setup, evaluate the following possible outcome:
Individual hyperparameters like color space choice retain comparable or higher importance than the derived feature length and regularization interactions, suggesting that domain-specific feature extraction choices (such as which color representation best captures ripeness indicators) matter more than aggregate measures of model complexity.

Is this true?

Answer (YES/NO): NO